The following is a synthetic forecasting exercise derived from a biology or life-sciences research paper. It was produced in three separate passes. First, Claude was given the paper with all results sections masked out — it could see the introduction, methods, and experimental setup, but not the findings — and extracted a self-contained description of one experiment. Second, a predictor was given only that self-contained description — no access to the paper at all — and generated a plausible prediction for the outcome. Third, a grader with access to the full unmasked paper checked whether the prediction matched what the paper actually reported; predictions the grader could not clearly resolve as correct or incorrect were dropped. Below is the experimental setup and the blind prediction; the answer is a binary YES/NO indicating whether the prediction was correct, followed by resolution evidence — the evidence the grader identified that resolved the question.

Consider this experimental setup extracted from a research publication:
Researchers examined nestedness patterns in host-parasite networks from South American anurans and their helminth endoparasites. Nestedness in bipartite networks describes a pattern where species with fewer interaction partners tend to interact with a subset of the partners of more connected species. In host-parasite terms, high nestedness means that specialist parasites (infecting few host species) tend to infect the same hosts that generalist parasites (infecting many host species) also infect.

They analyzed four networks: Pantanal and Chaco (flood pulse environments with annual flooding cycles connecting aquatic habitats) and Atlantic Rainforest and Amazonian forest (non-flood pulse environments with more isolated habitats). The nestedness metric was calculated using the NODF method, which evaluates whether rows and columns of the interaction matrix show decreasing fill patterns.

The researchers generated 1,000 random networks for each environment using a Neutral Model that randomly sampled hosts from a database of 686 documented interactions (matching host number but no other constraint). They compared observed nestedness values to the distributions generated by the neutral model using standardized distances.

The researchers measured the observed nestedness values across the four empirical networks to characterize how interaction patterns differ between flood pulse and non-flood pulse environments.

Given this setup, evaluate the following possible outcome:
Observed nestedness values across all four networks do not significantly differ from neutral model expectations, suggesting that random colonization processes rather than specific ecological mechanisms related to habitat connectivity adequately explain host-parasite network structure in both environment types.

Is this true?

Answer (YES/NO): NO